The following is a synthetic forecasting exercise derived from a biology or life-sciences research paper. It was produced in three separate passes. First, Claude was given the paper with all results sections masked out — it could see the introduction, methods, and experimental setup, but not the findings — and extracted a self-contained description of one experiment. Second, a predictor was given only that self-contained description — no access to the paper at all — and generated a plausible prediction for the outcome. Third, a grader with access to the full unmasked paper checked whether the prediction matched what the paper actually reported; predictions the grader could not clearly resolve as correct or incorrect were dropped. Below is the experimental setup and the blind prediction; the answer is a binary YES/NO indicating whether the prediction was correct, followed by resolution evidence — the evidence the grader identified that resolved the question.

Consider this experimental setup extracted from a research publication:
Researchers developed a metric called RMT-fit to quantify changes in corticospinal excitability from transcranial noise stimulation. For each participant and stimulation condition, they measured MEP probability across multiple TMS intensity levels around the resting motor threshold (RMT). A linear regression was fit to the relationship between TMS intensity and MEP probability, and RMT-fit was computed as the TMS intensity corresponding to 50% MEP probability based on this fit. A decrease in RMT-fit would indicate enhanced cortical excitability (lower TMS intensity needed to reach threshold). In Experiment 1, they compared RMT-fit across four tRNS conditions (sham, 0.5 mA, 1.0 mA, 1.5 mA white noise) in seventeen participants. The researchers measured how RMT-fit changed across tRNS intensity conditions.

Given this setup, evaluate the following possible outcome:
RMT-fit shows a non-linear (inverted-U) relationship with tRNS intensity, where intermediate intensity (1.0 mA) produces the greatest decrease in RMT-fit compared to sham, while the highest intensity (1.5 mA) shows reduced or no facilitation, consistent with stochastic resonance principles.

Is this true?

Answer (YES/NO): YES